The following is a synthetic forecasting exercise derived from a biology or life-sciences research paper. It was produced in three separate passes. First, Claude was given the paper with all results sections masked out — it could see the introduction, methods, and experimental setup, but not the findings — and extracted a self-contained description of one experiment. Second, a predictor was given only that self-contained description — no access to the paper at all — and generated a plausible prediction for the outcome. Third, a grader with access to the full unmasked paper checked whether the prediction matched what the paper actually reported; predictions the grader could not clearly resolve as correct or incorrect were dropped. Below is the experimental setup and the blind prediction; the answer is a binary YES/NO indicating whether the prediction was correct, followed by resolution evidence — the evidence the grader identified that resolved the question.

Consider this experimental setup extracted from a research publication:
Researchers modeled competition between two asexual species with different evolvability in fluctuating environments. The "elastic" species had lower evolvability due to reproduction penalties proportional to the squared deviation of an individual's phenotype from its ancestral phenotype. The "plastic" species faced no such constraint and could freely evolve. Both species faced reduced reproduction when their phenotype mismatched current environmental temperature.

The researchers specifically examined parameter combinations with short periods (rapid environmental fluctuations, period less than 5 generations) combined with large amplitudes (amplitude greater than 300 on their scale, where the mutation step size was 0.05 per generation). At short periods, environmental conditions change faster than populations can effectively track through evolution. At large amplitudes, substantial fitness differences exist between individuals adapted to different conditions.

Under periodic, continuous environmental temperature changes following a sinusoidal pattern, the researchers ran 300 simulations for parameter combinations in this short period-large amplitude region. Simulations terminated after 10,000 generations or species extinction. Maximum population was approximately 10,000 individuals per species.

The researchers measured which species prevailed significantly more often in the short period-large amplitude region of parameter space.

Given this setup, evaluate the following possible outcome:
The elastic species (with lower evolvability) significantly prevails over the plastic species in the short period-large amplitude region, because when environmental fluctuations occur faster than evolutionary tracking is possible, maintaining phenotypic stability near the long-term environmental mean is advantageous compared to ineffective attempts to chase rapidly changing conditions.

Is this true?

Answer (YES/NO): NO